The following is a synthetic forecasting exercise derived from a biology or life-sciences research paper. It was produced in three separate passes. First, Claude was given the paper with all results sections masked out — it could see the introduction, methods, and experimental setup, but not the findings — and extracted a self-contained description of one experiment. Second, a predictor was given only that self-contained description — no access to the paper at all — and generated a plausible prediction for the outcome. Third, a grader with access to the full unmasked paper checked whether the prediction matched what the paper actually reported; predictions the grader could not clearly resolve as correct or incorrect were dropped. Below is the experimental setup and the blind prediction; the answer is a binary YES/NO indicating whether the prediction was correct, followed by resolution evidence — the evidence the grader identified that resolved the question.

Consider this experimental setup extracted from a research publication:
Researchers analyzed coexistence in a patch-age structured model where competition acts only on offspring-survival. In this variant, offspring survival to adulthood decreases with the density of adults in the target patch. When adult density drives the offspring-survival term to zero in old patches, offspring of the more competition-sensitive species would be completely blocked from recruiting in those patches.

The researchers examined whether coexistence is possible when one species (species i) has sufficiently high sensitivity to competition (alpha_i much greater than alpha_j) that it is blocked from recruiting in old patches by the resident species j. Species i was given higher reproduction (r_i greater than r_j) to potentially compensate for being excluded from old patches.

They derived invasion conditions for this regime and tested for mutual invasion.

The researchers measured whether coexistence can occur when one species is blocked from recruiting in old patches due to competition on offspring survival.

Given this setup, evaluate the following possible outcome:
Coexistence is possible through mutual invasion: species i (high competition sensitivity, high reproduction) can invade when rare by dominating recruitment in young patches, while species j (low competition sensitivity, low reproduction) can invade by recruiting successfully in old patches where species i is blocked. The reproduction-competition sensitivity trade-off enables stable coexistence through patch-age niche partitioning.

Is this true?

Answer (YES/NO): YES